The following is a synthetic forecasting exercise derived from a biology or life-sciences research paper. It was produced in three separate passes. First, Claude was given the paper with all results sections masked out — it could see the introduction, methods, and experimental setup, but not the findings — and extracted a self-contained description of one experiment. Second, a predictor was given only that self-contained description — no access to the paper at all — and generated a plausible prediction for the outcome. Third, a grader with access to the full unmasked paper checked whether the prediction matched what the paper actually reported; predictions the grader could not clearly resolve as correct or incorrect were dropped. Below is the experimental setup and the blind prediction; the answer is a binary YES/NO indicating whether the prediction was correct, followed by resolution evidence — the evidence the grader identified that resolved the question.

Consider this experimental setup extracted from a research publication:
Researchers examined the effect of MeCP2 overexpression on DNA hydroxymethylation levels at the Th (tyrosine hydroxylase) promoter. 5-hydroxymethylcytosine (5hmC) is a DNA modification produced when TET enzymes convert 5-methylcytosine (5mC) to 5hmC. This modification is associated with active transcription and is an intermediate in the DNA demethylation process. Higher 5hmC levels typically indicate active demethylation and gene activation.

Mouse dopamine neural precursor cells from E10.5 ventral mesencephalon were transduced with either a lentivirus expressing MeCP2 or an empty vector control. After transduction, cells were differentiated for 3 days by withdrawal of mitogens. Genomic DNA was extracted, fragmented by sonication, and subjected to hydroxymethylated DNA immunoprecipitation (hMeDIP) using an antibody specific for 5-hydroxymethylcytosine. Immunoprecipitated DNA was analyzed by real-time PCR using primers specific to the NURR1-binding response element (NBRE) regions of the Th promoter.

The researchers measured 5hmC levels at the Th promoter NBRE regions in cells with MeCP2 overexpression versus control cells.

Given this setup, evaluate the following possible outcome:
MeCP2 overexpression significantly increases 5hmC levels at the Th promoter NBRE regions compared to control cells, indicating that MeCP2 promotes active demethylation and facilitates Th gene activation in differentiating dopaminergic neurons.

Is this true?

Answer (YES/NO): NO